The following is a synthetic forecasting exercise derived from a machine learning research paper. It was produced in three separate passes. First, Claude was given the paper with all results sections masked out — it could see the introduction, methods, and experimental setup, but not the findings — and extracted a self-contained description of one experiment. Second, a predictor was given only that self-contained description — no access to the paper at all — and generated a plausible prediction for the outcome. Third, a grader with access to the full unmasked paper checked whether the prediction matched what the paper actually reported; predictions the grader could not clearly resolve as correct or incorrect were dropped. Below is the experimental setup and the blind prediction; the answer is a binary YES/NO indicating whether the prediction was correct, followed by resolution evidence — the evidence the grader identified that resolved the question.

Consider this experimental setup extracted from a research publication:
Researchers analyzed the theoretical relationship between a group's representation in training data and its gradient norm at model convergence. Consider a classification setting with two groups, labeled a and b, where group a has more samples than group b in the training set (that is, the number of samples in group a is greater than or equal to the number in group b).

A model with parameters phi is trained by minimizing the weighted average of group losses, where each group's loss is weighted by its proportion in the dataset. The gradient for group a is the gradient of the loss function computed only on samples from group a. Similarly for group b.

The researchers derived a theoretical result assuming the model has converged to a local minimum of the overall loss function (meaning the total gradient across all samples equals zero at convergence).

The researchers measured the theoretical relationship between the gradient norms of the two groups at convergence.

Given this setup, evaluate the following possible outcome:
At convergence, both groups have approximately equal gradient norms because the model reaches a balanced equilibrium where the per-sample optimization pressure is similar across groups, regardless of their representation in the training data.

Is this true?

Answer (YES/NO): NO